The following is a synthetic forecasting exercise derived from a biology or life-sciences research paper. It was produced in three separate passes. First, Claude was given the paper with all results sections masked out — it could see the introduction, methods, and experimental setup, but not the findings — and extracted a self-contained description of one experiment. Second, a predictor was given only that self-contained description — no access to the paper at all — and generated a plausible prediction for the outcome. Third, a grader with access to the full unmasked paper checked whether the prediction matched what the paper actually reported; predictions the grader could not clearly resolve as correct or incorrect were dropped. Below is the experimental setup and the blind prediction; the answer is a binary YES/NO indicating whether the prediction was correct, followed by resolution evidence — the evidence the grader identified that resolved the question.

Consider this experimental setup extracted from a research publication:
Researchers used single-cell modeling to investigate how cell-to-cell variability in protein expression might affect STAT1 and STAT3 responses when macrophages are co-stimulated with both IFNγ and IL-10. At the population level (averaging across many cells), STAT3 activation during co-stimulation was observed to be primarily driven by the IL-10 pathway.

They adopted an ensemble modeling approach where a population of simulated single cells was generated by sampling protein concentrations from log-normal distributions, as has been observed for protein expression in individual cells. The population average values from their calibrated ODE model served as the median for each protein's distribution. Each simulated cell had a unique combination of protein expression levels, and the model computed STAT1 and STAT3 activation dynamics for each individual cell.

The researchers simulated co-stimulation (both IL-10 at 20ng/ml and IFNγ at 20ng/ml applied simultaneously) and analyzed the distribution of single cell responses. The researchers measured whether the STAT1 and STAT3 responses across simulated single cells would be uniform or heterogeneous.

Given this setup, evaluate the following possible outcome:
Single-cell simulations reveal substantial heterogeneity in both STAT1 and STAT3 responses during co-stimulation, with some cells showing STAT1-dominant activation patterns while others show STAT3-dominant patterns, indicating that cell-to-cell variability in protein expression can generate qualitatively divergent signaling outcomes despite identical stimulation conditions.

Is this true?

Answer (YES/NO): YES